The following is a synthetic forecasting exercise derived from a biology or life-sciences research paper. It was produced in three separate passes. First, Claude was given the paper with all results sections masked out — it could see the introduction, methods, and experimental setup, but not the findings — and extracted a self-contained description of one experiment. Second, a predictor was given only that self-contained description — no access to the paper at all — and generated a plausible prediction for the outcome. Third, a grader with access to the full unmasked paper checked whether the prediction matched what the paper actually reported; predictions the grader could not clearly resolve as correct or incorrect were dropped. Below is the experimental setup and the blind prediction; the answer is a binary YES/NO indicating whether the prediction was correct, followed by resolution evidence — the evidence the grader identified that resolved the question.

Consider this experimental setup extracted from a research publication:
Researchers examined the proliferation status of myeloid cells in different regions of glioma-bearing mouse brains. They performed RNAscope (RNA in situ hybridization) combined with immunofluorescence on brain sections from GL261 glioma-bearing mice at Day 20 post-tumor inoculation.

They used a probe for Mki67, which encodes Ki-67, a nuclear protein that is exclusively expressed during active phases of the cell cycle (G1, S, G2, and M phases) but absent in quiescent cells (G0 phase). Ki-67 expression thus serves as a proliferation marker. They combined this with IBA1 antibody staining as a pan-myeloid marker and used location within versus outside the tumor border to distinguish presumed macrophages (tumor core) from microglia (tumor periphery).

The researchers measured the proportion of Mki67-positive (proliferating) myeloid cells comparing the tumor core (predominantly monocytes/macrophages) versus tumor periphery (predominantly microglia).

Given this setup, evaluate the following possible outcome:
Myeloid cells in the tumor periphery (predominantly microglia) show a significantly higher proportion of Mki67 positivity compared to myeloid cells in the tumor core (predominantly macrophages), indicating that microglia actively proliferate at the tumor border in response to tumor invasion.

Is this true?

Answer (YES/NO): YES